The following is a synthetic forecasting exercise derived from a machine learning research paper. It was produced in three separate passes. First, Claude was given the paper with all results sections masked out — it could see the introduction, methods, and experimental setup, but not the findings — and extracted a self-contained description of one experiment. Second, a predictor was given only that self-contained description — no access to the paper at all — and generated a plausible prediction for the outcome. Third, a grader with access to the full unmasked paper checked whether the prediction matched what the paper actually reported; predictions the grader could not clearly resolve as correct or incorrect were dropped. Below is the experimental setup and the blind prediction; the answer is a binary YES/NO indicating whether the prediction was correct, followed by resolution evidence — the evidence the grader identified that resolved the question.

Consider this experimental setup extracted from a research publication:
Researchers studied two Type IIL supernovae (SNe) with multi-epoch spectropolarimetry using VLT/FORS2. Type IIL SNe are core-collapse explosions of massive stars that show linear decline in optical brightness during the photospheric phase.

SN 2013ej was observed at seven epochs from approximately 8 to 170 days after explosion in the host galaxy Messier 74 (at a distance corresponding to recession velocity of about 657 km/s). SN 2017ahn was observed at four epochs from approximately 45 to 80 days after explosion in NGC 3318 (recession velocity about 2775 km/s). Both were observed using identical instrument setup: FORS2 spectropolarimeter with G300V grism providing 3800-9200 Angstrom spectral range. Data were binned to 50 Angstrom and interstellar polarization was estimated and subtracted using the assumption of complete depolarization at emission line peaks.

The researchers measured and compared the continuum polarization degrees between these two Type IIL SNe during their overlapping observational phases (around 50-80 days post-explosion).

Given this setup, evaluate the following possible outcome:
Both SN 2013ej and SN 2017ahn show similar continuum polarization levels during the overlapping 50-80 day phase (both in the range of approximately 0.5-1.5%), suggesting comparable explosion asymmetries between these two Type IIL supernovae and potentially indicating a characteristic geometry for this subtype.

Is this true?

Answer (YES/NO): NO